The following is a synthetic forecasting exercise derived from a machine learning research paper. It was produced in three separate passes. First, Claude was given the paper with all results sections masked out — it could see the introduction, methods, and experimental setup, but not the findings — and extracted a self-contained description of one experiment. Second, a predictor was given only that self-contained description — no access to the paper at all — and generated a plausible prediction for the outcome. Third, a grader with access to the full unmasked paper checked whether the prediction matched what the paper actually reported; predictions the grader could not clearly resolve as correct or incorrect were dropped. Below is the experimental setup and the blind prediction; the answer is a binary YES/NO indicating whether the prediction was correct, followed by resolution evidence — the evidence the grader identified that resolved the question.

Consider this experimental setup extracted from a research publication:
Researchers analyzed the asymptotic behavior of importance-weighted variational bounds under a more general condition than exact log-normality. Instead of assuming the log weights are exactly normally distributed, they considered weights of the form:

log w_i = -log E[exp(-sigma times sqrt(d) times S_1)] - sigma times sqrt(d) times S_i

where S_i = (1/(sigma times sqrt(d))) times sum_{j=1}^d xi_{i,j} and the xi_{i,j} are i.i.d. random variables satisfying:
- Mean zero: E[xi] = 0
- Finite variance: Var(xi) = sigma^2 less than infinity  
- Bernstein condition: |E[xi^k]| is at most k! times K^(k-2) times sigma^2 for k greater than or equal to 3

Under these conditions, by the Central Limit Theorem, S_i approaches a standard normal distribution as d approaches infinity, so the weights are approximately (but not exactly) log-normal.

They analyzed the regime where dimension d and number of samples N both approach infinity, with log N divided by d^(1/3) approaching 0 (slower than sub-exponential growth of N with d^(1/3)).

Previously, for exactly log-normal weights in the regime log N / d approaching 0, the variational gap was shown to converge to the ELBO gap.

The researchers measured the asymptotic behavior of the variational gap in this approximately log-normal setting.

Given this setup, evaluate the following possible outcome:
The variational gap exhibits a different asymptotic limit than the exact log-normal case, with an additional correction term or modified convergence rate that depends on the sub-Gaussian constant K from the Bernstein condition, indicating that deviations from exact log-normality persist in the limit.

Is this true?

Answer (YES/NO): NO